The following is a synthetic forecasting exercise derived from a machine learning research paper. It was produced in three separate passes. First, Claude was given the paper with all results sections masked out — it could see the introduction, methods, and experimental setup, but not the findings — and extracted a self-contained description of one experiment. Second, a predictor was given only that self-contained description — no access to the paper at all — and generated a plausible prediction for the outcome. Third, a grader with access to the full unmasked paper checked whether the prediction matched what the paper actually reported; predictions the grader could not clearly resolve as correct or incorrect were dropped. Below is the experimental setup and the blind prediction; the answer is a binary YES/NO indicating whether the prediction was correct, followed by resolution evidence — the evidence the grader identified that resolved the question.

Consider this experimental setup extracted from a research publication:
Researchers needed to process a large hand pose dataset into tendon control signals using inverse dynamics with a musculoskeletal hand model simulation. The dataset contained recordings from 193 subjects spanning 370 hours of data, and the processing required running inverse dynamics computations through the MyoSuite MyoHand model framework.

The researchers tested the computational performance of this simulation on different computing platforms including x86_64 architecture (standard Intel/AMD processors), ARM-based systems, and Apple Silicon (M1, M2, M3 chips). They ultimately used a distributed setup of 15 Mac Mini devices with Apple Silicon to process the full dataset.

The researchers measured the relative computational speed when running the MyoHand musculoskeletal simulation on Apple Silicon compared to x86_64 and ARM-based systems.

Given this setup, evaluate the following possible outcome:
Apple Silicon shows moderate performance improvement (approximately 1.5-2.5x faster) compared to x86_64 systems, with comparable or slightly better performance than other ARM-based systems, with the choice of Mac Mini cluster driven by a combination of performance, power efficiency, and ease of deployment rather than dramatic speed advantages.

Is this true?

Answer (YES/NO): NO